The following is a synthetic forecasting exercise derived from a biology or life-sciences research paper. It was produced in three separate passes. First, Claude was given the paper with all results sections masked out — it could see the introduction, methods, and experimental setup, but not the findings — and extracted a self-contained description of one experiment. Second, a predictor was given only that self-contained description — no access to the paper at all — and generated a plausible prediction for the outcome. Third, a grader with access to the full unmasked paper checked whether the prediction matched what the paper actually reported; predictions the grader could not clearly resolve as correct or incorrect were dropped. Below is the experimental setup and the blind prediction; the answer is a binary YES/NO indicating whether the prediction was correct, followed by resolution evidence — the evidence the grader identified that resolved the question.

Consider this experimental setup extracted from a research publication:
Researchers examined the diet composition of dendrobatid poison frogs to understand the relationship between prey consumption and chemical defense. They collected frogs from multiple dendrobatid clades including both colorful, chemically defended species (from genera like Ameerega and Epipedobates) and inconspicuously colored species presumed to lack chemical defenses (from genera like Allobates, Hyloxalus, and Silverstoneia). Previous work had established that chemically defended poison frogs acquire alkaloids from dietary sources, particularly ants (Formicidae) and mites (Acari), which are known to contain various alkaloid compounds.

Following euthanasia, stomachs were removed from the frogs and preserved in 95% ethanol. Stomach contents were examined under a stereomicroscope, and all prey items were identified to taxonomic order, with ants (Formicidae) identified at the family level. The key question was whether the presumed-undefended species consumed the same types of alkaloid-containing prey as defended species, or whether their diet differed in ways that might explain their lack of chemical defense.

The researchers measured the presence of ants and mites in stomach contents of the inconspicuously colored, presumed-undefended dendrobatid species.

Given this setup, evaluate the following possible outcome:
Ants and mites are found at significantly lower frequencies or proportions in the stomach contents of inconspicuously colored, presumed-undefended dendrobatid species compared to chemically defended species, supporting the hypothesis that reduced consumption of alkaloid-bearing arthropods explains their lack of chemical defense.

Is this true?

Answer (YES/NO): NO